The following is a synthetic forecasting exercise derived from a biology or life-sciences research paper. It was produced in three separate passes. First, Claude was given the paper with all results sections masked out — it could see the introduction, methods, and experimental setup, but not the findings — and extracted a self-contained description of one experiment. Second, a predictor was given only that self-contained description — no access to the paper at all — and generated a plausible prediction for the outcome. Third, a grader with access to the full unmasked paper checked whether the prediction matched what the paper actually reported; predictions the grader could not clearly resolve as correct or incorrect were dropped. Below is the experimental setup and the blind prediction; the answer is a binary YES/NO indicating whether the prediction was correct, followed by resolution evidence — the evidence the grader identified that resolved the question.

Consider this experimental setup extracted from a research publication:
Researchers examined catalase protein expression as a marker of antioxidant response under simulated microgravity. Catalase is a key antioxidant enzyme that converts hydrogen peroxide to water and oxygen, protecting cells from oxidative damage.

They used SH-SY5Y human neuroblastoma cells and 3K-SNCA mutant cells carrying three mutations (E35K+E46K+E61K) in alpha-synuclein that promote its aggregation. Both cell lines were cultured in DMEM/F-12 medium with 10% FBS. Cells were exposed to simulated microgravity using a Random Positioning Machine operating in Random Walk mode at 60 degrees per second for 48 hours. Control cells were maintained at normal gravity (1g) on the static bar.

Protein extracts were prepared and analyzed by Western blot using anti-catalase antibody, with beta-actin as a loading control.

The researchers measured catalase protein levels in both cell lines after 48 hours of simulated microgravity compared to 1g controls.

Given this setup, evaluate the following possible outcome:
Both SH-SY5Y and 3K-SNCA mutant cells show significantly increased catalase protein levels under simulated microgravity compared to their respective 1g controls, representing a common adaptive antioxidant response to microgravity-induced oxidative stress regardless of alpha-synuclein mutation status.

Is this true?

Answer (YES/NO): NO